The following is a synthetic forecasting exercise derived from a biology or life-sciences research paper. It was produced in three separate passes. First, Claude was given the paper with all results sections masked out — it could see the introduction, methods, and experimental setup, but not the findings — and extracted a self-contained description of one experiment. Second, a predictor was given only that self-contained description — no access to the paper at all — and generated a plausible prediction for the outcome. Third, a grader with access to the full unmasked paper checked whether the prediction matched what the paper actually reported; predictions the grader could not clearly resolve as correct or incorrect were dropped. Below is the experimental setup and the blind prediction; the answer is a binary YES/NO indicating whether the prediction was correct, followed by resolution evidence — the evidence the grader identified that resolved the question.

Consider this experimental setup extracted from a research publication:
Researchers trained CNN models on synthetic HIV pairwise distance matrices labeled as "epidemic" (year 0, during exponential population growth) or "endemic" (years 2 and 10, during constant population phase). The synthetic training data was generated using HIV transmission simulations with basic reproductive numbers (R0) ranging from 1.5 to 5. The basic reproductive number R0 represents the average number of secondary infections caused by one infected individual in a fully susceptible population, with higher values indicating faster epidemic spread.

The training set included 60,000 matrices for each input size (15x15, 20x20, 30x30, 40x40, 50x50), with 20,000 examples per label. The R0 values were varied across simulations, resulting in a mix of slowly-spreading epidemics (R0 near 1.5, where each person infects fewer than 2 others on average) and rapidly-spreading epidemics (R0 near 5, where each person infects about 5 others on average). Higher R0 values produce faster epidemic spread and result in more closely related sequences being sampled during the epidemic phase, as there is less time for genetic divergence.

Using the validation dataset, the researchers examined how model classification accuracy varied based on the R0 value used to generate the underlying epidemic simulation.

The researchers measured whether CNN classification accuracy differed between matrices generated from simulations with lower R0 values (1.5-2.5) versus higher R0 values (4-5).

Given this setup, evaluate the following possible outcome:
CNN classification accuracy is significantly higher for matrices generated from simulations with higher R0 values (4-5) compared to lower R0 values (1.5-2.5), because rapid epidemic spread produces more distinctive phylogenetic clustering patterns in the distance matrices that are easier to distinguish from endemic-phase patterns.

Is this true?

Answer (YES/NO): YES